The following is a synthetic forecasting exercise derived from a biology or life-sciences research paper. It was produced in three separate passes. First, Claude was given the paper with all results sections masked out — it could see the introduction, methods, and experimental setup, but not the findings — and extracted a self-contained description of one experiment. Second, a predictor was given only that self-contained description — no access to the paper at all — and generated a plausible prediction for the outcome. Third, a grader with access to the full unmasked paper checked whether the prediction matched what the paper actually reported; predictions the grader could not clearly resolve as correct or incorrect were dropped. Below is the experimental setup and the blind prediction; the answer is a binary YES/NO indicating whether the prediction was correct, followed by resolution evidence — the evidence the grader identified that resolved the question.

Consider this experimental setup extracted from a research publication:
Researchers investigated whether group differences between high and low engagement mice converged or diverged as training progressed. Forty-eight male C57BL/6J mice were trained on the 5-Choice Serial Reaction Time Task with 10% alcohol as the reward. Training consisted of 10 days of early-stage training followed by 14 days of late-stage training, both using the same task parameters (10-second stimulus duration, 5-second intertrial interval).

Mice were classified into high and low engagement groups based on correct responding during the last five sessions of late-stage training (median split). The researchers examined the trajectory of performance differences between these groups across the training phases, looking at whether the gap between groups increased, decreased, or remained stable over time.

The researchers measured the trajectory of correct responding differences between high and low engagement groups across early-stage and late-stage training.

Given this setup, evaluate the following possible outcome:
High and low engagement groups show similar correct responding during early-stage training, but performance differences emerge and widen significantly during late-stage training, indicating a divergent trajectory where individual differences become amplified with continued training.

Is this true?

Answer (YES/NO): NO